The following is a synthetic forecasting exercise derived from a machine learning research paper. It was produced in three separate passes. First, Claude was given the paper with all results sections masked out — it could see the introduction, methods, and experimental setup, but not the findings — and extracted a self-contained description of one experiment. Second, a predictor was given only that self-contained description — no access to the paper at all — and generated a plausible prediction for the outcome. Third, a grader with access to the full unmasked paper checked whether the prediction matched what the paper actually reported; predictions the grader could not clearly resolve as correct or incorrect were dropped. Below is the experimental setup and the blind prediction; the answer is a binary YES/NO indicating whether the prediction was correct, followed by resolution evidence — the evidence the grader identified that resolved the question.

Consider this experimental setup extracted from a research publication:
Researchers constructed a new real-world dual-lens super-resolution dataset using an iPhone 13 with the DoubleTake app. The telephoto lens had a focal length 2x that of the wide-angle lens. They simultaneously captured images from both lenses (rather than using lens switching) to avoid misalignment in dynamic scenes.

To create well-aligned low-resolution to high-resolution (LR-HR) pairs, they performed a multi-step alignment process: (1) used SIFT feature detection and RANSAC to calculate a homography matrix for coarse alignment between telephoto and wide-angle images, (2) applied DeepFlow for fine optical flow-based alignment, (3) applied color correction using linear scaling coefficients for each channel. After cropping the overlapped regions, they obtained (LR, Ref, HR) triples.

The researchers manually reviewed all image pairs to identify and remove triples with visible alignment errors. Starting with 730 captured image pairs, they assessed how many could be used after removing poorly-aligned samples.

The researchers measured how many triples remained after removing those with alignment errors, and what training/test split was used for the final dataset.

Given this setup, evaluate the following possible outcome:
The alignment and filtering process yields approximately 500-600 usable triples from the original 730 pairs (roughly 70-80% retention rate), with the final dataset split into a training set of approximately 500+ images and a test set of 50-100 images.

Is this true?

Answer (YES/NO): NO